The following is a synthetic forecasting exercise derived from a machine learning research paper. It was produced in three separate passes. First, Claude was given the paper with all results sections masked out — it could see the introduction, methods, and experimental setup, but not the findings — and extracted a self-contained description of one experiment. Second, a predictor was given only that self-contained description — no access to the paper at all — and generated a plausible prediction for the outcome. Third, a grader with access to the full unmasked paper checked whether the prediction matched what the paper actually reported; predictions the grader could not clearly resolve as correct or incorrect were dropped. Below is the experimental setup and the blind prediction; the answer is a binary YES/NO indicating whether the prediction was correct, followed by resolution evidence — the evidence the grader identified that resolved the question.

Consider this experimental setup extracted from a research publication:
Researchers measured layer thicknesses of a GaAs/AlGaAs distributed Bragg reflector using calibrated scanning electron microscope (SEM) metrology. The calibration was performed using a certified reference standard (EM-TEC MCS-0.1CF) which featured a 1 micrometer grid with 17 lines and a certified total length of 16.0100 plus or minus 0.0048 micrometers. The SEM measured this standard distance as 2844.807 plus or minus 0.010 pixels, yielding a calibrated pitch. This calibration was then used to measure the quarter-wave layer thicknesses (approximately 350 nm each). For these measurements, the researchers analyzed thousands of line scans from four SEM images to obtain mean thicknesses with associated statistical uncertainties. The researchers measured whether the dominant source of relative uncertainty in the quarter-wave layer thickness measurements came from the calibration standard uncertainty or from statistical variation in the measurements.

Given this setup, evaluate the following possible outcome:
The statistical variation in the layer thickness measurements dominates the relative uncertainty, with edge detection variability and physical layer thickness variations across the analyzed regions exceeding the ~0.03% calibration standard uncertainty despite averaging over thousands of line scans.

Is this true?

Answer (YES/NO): NO